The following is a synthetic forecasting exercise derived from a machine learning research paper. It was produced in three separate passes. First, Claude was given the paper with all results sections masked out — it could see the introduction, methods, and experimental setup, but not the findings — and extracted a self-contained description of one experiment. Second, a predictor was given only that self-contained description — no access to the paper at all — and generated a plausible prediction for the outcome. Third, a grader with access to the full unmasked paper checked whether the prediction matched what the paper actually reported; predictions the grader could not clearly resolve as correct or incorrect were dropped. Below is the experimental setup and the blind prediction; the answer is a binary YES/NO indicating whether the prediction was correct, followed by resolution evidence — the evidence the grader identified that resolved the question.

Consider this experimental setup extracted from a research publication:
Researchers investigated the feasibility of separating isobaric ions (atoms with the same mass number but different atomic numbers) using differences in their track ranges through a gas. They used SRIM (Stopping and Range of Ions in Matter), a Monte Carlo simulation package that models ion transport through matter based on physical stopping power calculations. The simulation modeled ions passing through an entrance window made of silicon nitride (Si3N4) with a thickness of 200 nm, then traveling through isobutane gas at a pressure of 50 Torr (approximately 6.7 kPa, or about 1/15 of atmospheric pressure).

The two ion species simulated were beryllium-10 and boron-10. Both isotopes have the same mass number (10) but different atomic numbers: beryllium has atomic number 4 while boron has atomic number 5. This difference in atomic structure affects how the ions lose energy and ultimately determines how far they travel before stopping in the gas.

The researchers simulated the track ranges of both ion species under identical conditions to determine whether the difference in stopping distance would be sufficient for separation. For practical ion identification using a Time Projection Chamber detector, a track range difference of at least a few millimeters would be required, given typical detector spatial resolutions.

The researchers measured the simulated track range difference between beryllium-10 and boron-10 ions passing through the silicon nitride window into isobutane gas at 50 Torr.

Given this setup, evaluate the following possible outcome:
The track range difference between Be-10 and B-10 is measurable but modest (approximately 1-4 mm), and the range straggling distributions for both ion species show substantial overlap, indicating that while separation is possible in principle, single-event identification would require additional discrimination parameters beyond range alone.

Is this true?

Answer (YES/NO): NO